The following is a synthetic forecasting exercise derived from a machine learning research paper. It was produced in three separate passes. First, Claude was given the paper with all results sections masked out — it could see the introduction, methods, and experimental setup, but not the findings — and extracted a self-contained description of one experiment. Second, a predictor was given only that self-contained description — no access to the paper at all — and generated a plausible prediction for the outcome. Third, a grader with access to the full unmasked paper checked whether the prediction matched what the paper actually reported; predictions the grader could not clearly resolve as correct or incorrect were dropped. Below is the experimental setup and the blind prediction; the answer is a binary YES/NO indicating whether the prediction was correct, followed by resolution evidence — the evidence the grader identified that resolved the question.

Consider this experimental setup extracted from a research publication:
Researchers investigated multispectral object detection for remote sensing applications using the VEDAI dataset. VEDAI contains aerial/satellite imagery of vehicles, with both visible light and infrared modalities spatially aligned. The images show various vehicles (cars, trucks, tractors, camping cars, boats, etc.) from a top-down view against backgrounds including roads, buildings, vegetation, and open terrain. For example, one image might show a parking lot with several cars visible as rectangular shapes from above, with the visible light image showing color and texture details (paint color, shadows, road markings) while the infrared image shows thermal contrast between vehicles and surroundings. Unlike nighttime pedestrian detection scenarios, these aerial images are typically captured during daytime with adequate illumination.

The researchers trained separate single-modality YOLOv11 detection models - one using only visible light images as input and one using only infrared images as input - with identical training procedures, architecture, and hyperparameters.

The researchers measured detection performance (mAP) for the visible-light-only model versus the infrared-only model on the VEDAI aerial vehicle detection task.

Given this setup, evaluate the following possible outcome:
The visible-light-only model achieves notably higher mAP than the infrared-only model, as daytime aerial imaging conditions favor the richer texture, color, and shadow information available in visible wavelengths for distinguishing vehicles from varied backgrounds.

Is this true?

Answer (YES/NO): YES